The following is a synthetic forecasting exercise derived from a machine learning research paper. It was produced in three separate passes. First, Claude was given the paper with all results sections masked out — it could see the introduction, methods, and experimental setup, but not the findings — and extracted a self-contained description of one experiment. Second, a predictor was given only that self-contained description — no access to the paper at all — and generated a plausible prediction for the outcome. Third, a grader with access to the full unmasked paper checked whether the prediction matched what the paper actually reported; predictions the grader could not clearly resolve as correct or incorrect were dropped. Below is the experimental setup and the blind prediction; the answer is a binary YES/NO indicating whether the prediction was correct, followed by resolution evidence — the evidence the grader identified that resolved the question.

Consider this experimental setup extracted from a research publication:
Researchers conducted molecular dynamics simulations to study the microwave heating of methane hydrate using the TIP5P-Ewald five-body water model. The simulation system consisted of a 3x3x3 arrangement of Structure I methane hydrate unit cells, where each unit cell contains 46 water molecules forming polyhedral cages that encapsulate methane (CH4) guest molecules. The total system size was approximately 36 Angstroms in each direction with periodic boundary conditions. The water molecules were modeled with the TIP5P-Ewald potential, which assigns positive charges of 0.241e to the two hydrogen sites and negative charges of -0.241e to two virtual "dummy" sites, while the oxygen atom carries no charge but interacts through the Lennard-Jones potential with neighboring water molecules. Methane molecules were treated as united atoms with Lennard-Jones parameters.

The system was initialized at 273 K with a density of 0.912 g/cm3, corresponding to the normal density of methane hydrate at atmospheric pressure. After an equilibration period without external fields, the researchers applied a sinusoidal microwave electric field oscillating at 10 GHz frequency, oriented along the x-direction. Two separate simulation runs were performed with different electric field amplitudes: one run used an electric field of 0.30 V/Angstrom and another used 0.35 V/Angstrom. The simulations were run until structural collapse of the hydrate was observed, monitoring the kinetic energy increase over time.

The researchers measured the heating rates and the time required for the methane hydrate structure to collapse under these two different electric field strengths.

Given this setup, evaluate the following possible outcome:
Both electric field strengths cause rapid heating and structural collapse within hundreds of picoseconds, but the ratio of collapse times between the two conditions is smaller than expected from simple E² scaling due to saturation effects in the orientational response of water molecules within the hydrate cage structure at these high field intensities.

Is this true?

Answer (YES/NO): NO